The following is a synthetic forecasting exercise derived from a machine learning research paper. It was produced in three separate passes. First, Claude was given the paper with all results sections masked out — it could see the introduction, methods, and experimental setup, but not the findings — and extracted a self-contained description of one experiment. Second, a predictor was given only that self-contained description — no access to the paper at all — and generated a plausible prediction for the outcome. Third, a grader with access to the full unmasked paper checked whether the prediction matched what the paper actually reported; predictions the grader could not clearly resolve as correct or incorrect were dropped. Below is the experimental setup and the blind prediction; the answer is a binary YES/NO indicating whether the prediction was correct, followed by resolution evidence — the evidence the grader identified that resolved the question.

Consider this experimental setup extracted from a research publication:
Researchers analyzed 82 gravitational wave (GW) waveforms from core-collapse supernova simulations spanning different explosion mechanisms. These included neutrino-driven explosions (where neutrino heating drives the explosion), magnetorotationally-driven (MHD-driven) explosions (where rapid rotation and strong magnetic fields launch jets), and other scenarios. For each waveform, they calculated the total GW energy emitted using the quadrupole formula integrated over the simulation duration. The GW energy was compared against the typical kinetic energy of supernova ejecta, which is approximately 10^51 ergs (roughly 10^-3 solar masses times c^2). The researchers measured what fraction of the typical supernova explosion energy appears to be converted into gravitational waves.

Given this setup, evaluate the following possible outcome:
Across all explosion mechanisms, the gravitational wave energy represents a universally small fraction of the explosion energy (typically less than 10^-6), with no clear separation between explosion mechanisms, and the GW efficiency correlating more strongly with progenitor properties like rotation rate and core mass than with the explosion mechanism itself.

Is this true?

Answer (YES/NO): NO